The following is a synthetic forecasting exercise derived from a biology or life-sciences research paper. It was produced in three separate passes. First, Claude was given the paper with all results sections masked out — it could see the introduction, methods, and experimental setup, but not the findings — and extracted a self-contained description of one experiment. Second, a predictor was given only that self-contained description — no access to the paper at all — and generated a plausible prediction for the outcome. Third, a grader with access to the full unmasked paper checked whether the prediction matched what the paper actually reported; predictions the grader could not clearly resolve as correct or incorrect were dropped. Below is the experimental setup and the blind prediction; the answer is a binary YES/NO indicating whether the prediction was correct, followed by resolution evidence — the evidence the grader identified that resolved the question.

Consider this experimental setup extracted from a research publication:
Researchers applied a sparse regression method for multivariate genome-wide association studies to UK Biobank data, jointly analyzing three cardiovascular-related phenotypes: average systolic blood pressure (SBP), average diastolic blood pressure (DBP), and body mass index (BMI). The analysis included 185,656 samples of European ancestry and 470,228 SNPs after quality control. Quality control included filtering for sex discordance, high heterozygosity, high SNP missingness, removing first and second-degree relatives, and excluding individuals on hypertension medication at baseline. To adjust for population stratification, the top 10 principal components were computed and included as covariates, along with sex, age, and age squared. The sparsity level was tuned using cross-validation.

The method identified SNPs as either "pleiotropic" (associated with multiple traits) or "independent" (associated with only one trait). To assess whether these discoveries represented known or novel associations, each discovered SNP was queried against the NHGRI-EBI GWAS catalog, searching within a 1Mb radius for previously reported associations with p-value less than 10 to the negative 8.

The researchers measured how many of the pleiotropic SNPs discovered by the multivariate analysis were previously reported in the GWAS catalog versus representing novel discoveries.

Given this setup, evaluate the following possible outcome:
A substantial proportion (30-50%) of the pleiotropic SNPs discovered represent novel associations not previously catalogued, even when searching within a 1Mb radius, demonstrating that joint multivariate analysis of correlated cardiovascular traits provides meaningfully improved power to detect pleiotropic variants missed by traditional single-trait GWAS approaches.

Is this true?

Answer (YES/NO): NO